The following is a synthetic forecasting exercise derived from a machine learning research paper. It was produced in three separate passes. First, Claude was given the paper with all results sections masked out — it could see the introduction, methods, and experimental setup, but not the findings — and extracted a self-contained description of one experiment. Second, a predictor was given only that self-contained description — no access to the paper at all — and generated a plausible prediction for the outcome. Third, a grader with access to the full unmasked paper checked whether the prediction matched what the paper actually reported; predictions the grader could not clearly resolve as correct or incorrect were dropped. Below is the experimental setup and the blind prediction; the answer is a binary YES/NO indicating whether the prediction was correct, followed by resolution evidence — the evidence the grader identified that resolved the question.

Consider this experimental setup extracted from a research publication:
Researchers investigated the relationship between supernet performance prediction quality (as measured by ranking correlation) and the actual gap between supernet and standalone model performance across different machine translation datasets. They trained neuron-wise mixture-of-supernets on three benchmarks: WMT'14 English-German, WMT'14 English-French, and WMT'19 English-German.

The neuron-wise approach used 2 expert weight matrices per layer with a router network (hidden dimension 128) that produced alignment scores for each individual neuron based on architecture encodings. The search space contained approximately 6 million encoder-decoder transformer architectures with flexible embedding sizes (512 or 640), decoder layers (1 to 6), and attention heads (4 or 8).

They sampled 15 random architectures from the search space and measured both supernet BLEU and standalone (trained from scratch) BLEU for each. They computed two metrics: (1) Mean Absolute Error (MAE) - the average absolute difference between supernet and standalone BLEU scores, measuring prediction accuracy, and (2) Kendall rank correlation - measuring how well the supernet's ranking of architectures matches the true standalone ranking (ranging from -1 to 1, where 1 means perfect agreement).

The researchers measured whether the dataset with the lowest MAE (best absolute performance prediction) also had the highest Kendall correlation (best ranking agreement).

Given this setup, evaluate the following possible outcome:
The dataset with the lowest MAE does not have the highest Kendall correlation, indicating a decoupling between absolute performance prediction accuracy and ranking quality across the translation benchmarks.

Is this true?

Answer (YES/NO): YES